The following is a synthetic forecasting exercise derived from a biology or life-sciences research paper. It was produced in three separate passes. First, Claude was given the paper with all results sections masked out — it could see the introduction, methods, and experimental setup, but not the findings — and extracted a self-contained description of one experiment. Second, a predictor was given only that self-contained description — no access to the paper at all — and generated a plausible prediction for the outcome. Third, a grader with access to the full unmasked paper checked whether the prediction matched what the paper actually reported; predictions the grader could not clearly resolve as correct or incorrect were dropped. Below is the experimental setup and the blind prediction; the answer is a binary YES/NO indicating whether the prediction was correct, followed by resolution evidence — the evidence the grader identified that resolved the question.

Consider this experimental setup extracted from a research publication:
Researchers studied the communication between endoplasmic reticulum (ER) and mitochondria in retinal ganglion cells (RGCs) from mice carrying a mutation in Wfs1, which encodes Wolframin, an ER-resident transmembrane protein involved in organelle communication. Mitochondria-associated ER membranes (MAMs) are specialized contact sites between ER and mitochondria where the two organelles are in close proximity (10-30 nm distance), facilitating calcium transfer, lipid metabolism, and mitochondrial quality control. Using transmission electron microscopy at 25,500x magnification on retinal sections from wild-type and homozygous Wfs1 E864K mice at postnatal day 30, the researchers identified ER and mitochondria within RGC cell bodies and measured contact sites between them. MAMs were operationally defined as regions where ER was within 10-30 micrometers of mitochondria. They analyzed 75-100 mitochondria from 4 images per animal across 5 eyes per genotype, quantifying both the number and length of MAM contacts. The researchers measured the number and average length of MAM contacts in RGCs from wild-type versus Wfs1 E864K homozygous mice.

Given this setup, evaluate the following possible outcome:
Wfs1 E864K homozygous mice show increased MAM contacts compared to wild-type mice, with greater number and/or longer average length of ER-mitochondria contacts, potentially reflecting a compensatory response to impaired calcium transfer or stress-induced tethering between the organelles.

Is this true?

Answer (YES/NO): NO